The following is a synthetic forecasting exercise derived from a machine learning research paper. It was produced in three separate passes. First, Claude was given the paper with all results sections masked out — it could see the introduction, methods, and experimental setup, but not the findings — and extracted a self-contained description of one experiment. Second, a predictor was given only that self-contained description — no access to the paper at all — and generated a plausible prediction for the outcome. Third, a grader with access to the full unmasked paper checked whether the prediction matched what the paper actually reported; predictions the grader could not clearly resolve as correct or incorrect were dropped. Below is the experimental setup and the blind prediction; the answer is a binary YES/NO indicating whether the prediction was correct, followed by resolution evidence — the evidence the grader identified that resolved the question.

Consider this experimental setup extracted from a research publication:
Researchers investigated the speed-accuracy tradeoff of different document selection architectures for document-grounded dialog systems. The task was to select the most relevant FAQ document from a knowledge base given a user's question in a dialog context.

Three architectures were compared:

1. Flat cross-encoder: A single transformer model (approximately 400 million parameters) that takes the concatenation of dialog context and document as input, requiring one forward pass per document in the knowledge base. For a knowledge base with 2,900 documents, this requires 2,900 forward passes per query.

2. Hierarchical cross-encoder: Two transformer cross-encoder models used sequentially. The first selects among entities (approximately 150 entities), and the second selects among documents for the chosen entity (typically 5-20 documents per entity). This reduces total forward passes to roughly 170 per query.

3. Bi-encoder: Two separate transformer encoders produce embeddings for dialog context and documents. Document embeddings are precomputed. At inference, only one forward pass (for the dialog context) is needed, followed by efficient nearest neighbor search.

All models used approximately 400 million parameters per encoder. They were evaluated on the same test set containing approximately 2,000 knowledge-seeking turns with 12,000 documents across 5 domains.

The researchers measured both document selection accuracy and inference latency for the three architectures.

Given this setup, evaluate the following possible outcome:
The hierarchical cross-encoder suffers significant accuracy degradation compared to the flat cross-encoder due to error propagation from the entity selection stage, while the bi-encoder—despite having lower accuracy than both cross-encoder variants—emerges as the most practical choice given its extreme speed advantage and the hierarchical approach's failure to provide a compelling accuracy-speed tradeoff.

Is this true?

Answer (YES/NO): NO